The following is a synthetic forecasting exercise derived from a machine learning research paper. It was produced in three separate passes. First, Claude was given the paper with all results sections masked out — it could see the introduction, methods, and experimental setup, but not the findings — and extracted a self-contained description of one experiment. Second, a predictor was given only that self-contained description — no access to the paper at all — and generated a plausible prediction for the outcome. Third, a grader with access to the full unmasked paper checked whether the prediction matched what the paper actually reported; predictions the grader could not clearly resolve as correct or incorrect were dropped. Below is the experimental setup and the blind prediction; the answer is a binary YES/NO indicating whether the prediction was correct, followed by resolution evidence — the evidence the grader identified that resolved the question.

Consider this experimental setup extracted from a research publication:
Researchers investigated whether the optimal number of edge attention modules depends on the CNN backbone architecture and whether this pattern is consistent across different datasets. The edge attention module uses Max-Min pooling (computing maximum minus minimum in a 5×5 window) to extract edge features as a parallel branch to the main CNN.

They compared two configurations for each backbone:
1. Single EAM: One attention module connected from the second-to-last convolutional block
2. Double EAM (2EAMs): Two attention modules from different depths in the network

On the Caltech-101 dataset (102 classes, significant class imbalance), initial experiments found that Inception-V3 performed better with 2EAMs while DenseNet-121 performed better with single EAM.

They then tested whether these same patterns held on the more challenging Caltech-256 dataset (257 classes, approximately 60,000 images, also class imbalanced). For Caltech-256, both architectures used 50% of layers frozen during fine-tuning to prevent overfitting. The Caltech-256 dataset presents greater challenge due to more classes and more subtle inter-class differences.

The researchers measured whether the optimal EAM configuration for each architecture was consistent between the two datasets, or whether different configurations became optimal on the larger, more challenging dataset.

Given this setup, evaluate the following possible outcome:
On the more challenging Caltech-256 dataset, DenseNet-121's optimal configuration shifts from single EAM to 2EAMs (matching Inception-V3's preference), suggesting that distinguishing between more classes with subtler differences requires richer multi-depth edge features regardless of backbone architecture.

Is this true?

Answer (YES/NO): NO